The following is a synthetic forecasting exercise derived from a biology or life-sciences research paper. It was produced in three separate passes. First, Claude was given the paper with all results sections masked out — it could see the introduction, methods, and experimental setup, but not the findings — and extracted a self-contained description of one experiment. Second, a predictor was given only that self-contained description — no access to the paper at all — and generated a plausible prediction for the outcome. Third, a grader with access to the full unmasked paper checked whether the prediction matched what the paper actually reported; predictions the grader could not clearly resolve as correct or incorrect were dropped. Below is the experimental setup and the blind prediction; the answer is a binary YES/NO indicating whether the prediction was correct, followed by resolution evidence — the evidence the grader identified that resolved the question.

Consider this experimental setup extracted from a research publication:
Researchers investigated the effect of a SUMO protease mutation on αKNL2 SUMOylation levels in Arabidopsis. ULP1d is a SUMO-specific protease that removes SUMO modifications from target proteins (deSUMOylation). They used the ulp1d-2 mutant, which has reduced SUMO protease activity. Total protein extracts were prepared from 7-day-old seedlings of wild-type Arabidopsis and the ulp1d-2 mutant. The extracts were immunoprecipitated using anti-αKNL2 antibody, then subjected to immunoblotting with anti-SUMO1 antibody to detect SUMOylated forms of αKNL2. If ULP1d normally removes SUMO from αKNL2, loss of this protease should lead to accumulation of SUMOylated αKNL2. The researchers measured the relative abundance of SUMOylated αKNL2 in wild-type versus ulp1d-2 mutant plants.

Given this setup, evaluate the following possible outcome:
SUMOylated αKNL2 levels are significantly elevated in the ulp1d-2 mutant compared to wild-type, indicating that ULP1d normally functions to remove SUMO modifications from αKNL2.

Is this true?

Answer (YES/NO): NO